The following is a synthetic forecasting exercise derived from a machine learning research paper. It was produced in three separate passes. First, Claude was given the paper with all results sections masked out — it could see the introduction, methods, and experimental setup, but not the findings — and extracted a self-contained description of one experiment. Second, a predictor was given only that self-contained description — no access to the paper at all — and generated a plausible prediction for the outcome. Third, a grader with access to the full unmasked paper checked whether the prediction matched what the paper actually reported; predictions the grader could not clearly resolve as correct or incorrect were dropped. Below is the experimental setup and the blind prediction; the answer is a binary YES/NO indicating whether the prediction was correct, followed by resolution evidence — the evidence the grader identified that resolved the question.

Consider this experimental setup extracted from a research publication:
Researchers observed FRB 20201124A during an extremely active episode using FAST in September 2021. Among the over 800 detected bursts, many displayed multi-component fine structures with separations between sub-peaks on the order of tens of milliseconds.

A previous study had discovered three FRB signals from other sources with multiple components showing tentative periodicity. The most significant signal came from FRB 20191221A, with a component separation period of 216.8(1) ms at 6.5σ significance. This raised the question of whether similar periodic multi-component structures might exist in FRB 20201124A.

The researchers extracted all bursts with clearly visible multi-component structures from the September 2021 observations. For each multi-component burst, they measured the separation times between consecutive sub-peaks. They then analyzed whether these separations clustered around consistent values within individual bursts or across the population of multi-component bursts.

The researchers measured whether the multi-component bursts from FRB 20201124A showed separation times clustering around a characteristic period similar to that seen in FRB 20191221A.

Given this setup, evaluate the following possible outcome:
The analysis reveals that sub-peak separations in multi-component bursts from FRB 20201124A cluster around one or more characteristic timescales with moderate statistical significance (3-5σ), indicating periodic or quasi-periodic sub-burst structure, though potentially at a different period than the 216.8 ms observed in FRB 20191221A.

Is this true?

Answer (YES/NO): NO